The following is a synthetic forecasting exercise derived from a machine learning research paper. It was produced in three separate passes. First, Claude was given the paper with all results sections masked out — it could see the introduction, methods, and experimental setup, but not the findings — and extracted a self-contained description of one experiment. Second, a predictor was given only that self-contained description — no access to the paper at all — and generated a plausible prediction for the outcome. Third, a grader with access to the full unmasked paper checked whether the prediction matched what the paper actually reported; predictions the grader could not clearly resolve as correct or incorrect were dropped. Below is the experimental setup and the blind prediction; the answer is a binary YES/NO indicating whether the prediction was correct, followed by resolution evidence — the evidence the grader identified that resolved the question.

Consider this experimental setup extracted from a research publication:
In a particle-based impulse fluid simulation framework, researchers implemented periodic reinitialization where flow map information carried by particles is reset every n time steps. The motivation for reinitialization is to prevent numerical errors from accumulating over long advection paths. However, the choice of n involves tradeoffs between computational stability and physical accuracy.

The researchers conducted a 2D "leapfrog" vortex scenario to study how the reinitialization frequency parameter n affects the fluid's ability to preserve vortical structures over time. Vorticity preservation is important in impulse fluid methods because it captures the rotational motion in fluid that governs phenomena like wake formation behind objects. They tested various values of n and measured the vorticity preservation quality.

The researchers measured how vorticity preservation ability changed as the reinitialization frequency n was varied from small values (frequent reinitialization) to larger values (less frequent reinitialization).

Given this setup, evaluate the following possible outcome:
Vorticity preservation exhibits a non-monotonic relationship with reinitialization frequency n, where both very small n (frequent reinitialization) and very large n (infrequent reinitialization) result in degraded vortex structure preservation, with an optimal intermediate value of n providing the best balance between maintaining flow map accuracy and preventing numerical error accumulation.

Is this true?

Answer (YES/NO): NO